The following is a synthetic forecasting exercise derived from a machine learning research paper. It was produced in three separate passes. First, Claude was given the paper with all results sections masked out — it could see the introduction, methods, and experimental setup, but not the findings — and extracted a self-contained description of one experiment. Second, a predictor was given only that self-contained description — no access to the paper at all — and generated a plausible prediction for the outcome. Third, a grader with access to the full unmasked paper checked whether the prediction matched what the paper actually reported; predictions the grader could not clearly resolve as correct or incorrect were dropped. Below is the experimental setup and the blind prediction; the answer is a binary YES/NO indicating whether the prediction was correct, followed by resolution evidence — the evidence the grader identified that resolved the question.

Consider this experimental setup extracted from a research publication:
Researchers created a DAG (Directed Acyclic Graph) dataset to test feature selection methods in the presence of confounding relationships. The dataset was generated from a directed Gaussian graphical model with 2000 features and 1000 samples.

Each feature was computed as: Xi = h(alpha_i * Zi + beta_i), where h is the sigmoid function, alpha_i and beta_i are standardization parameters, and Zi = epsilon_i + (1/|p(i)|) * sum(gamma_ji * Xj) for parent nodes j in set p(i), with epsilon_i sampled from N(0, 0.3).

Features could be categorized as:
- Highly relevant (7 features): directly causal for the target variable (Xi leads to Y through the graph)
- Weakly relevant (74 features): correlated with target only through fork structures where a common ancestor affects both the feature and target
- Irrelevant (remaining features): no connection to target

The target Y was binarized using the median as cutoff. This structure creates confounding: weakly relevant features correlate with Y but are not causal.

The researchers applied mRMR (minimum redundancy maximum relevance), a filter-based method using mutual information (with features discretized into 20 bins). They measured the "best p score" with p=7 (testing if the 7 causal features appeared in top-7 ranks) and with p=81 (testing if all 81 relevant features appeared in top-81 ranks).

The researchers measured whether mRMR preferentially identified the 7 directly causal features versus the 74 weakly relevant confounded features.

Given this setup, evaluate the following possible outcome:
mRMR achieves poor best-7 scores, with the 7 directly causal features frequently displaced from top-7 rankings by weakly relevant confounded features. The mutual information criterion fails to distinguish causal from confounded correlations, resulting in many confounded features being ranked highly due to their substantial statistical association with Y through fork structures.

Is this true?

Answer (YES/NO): NO